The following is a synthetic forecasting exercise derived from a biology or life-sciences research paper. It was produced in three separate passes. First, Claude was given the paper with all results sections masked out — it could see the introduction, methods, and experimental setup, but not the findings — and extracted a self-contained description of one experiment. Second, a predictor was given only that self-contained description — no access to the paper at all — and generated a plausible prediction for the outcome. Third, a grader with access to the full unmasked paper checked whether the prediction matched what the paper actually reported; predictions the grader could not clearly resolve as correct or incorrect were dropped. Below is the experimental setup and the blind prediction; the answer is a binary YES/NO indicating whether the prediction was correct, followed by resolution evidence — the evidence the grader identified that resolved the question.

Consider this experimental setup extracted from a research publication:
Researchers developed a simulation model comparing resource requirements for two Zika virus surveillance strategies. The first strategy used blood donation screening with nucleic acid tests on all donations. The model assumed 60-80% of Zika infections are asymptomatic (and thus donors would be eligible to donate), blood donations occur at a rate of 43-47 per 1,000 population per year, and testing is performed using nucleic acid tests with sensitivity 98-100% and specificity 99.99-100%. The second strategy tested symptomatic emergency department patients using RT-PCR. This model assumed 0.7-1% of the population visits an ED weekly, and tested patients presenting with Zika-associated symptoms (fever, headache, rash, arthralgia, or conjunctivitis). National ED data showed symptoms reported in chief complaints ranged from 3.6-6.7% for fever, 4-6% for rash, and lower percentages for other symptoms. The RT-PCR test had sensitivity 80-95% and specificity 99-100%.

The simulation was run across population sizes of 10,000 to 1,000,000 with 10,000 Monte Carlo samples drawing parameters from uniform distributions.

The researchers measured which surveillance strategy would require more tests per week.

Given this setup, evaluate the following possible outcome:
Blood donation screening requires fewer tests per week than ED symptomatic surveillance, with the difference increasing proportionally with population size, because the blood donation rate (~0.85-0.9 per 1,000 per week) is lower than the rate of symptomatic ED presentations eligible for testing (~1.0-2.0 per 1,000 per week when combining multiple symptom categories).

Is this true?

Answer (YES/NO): NO